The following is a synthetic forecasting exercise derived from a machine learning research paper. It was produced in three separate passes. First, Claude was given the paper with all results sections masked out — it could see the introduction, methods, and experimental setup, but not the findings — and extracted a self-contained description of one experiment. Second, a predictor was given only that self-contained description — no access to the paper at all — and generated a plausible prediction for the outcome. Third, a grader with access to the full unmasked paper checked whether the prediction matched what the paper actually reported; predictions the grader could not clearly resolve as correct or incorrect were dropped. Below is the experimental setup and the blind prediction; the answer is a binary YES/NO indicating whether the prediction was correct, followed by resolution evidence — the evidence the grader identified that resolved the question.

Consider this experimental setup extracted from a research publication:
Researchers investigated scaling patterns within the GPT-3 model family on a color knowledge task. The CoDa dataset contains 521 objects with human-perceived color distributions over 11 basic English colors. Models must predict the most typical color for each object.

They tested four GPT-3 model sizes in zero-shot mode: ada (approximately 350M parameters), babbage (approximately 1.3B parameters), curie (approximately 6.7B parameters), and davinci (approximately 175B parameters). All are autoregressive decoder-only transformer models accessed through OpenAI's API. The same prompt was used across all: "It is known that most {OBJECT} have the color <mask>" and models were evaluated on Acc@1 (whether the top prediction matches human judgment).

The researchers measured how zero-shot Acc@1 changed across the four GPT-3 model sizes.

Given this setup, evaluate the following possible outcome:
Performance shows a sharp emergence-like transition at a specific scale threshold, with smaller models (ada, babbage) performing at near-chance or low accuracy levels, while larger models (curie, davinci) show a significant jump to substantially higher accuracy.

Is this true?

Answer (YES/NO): NO